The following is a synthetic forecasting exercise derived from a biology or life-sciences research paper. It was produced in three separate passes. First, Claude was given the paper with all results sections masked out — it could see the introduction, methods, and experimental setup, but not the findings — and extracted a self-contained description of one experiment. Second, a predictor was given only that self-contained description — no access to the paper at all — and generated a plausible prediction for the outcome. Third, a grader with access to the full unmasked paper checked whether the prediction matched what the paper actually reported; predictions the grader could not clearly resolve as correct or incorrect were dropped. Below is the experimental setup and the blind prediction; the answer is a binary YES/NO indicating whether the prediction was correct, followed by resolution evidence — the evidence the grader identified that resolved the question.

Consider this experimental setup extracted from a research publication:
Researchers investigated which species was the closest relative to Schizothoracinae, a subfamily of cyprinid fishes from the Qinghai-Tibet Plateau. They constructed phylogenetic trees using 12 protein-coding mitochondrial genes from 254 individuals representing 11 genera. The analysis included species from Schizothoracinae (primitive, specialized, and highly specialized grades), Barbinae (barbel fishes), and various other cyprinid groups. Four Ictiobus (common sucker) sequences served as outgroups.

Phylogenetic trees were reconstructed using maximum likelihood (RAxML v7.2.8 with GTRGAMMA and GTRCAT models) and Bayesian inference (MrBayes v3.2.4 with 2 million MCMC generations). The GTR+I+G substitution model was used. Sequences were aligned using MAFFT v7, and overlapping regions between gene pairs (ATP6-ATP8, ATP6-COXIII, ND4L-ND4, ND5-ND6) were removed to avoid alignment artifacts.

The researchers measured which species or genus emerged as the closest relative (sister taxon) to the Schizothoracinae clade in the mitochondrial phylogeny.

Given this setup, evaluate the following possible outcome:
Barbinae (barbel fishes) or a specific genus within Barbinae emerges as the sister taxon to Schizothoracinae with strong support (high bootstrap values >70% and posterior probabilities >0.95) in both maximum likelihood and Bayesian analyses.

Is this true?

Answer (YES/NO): NO